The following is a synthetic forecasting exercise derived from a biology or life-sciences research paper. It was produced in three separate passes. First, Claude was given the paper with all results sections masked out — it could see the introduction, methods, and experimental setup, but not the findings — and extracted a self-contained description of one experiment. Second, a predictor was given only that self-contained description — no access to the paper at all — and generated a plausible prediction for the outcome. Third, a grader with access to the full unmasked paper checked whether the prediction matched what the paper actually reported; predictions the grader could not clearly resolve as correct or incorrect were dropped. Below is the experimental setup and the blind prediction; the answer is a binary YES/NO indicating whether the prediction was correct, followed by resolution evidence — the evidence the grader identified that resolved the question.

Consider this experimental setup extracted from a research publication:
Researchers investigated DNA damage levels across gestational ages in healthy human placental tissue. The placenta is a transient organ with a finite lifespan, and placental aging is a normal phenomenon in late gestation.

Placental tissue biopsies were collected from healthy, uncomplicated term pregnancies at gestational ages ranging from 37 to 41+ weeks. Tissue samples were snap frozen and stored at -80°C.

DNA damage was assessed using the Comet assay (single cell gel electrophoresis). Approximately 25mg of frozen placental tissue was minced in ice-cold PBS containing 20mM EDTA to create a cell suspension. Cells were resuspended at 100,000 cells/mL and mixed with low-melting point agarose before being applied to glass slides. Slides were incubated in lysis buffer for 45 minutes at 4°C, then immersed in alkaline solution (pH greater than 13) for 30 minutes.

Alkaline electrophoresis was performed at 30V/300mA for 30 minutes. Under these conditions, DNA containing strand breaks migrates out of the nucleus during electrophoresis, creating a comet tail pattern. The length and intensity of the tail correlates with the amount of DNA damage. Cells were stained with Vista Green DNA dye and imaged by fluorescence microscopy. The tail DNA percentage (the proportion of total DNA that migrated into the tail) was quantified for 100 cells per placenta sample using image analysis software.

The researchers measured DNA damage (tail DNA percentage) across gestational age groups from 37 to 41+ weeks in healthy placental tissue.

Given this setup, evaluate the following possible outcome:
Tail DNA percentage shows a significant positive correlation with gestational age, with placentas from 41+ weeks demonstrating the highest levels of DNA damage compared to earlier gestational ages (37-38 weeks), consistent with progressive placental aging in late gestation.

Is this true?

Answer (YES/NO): YES